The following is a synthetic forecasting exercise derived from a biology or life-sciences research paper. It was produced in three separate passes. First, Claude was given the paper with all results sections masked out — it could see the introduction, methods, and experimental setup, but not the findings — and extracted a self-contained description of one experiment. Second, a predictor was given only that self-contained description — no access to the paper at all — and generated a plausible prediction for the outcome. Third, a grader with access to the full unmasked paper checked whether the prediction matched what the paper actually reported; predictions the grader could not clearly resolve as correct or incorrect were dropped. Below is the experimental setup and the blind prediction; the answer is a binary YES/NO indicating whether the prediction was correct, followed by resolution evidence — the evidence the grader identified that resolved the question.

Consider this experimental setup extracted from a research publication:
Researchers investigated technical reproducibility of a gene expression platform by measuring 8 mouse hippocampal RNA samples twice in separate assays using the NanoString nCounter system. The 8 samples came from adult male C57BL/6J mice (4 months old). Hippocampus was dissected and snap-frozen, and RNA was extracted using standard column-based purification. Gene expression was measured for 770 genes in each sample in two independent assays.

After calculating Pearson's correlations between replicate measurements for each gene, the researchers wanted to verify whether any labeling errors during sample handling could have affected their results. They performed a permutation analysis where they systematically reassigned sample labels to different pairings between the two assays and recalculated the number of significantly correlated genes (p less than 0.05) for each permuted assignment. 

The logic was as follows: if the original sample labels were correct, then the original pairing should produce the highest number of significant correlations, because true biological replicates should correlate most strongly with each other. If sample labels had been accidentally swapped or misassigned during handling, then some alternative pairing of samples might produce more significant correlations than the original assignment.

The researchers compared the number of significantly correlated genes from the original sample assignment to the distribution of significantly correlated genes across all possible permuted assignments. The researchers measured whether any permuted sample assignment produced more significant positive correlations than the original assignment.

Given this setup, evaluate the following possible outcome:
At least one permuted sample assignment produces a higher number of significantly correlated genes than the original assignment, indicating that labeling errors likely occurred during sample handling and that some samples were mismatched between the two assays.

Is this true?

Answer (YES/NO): NO